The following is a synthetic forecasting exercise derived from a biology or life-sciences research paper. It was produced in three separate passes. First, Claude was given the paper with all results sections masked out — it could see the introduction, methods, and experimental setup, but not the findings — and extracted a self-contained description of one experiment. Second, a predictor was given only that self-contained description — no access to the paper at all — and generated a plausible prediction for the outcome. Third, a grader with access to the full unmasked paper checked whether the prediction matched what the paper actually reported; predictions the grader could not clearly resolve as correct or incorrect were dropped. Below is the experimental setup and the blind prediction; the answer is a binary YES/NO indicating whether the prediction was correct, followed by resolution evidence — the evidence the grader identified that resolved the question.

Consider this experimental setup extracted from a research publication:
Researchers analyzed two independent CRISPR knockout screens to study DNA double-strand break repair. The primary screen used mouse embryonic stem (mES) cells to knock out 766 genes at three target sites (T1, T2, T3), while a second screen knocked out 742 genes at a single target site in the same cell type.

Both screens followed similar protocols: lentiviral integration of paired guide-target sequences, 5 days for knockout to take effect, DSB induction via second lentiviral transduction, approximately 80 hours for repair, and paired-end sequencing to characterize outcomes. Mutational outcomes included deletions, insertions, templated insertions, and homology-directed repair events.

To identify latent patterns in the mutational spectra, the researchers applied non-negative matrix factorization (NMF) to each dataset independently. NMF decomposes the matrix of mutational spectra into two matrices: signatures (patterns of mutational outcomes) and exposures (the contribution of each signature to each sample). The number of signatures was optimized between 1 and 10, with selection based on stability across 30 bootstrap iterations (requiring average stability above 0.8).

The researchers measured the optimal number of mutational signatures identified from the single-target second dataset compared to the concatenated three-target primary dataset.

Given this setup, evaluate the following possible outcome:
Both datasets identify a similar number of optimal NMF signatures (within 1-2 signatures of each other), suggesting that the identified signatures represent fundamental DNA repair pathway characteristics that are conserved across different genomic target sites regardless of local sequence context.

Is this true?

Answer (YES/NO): YES